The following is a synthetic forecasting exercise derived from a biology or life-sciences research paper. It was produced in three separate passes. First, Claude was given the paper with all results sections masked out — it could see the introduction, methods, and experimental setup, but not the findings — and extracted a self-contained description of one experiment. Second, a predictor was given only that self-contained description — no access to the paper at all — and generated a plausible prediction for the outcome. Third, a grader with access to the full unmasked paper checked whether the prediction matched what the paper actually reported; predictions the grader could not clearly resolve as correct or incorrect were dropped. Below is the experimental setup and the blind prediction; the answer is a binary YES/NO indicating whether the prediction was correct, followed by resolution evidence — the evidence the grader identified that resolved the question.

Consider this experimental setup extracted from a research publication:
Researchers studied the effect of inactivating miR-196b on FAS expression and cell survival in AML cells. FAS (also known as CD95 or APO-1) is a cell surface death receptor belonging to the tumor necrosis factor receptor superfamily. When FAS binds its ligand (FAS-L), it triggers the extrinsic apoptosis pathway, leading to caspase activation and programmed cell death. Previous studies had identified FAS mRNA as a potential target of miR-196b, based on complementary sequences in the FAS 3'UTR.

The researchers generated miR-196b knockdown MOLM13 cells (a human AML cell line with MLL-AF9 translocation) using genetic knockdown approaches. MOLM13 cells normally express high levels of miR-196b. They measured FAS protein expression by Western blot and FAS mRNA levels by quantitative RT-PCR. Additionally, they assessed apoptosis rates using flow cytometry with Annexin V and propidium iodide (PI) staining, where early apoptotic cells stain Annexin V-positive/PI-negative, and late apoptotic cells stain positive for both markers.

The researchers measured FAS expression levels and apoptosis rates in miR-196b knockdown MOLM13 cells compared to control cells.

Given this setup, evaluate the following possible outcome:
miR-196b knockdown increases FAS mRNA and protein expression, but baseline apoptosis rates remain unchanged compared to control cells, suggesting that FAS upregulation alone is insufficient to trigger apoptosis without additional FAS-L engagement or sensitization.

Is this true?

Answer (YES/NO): NO